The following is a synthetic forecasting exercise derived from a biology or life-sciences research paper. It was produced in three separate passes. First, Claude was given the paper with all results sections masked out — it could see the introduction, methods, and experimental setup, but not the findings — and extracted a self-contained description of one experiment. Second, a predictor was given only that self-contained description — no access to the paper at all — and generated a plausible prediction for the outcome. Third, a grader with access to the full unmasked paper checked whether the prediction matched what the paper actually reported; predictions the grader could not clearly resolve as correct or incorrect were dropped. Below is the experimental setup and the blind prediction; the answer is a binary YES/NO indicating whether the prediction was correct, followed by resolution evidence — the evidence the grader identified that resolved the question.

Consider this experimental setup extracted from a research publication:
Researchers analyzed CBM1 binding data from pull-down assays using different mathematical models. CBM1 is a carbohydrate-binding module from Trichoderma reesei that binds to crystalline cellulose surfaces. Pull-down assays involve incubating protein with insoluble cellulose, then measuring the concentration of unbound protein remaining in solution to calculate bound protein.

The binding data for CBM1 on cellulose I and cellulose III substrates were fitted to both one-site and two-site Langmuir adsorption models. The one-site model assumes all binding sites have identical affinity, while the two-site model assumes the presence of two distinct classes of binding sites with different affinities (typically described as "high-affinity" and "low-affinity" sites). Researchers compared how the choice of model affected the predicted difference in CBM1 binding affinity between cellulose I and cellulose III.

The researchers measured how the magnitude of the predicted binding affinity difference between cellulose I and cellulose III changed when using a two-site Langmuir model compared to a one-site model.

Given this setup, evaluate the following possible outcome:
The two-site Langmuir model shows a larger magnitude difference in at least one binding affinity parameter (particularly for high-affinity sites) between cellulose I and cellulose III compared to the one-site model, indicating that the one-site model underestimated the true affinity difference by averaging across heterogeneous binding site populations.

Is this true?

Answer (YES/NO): YES